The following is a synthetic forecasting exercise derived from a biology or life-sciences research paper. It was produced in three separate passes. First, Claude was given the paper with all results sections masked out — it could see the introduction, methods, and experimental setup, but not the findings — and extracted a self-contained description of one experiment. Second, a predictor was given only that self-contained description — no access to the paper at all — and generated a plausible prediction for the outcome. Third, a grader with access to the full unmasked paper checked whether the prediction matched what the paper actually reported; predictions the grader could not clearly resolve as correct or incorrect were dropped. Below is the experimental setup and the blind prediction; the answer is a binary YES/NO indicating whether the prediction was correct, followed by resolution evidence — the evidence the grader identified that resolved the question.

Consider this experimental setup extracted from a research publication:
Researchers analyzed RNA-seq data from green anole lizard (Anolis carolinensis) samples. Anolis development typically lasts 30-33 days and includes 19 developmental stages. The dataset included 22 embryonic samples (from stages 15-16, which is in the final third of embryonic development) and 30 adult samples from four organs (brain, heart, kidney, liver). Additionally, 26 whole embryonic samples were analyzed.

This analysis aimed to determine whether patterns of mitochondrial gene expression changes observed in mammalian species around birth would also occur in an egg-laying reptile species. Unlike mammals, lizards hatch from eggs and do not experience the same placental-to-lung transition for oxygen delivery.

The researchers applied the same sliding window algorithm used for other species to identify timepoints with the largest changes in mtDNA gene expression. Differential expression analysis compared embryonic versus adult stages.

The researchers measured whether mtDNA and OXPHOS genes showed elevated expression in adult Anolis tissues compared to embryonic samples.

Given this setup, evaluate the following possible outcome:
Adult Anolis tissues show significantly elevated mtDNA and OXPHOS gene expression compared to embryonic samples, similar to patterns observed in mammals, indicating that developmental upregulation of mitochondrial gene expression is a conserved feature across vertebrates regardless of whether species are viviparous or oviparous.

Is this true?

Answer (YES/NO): YES